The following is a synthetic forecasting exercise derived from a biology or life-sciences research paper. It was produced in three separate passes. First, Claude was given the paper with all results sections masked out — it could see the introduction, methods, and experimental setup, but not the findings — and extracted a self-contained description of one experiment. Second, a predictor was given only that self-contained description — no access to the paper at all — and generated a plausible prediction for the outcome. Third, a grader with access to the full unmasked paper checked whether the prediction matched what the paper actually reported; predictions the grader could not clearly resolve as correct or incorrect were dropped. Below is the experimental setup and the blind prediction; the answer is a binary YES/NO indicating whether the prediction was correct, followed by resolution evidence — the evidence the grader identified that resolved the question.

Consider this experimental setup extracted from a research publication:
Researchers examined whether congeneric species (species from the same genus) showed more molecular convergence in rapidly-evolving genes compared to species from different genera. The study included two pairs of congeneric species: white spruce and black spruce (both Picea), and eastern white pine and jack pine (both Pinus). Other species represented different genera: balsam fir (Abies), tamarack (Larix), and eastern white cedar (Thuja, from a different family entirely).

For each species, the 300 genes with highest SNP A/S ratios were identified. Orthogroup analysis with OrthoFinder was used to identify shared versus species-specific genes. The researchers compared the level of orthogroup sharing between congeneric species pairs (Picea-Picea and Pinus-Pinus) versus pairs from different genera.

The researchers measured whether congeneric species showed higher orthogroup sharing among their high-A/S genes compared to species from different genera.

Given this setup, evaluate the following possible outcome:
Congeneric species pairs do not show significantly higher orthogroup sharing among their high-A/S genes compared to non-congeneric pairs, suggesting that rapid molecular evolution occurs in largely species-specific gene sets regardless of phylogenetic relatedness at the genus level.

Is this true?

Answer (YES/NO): YES